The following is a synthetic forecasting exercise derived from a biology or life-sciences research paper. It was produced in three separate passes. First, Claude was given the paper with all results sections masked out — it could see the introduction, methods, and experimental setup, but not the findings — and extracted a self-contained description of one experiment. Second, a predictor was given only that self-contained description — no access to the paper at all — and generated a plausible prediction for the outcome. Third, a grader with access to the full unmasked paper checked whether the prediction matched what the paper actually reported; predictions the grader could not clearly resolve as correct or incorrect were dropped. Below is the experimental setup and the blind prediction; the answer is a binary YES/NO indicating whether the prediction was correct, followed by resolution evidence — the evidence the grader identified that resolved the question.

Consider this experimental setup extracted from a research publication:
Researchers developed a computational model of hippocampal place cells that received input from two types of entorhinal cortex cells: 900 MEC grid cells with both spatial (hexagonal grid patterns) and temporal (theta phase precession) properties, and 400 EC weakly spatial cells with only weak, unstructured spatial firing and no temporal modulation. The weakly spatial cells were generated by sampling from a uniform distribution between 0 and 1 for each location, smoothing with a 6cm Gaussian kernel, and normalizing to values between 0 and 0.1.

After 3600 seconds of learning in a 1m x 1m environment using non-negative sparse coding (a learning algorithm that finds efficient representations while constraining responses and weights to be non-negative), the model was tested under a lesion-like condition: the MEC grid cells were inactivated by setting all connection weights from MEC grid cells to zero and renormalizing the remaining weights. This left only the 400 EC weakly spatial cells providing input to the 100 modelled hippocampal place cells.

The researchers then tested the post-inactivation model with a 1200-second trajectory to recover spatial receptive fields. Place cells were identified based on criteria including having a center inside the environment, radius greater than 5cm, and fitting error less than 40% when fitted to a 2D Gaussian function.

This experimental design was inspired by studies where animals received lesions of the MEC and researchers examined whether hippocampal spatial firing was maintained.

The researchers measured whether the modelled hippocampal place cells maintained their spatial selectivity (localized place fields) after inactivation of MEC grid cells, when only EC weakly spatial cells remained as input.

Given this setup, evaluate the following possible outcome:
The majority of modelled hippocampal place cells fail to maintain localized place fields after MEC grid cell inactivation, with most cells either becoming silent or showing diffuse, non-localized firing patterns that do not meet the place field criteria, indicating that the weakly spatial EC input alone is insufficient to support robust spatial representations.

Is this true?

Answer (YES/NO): NO